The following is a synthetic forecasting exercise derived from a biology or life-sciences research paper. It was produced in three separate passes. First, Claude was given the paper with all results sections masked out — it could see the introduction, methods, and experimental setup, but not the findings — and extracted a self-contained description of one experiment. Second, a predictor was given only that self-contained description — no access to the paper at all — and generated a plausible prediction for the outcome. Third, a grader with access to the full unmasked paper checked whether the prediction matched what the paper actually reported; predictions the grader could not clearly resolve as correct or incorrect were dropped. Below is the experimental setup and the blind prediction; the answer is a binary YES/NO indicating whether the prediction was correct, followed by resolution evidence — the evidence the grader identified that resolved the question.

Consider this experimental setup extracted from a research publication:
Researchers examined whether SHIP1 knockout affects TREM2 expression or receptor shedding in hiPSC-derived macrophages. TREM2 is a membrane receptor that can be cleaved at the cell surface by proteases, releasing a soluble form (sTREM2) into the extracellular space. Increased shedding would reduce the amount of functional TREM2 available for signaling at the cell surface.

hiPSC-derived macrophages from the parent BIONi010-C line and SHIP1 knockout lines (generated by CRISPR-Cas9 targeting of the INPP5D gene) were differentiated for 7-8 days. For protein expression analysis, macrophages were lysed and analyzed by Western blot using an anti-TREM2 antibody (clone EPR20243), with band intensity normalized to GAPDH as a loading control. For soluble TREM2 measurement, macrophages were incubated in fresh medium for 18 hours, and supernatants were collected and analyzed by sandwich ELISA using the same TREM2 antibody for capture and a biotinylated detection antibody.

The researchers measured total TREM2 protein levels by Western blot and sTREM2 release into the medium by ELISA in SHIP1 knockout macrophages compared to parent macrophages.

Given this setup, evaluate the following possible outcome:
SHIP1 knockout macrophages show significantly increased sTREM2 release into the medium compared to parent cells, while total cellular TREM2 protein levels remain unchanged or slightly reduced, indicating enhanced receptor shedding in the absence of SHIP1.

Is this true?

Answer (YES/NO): NO